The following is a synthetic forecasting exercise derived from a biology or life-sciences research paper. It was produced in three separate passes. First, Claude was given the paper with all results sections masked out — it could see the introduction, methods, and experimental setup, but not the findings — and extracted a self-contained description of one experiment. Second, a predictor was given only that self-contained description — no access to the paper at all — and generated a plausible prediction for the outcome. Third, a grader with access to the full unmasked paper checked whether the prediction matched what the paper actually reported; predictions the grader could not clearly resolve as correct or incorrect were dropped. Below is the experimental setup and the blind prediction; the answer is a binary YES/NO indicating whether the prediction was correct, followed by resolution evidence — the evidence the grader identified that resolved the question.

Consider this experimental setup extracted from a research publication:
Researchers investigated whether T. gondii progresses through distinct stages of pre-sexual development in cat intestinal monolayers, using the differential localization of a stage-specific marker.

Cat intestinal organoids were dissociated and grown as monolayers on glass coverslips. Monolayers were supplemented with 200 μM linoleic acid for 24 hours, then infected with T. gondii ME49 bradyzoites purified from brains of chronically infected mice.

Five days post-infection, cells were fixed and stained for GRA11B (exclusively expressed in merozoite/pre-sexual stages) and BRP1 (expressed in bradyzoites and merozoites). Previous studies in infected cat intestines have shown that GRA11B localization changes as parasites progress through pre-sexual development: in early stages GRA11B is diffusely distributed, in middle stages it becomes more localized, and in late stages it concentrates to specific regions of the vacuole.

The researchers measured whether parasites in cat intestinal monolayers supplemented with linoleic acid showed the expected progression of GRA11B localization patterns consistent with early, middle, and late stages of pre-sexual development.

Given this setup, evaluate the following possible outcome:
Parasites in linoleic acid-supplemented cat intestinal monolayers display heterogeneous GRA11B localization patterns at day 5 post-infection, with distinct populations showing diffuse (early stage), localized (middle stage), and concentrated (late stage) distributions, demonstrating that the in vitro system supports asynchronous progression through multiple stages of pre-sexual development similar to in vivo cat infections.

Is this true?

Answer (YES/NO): YES